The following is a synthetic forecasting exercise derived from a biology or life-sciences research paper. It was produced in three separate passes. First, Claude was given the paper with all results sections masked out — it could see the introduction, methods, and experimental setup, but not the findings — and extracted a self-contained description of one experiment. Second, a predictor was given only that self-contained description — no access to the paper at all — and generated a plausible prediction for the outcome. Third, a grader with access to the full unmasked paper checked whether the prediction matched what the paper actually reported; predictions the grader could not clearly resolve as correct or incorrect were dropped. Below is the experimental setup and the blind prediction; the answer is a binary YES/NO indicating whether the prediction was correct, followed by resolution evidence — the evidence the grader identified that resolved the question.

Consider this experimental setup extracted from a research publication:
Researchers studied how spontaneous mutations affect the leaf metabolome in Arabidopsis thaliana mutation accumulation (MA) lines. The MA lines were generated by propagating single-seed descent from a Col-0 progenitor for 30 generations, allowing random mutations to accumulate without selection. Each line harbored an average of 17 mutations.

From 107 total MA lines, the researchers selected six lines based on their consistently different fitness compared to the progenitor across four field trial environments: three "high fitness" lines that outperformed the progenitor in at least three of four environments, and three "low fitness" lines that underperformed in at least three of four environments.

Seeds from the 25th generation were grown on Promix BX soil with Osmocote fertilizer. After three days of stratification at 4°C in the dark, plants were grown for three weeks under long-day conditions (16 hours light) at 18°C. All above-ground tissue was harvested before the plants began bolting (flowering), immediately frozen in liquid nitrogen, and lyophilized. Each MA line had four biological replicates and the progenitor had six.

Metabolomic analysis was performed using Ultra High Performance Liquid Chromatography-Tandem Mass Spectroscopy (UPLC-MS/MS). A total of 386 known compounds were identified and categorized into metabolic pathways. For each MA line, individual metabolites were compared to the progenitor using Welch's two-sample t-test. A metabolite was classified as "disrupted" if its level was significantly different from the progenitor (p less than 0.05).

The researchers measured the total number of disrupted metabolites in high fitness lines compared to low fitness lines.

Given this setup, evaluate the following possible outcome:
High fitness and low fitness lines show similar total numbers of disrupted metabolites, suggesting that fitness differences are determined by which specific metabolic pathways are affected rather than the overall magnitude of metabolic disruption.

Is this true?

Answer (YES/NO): NO